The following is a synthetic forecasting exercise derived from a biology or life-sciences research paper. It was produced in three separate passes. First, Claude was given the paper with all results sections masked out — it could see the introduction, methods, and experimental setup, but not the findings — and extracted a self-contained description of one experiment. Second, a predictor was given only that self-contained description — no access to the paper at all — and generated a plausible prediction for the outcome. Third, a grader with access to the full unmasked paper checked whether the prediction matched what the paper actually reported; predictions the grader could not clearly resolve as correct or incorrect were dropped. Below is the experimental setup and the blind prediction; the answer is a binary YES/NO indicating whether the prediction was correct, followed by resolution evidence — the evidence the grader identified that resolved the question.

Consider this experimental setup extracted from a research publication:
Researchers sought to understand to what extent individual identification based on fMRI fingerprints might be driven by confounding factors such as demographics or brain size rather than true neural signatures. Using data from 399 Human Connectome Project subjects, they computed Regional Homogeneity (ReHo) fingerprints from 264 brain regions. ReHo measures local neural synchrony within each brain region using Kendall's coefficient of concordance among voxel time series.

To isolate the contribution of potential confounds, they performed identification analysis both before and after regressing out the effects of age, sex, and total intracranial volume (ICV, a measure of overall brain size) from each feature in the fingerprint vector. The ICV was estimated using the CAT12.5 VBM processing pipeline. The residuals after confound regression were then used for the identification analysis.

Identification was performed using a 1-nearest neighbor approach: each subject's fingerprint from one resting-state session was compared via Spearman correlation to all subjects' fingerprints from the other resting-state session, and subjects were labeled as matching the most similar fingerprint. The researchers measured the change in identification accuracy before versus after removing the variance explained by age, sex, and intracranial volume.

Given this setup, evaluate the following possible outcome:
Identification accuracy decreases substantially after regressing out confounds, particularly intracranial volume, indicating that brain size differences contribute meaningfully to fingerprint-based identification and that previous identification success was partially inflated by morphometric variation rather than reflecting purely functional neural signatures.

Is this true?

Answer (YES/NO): NO